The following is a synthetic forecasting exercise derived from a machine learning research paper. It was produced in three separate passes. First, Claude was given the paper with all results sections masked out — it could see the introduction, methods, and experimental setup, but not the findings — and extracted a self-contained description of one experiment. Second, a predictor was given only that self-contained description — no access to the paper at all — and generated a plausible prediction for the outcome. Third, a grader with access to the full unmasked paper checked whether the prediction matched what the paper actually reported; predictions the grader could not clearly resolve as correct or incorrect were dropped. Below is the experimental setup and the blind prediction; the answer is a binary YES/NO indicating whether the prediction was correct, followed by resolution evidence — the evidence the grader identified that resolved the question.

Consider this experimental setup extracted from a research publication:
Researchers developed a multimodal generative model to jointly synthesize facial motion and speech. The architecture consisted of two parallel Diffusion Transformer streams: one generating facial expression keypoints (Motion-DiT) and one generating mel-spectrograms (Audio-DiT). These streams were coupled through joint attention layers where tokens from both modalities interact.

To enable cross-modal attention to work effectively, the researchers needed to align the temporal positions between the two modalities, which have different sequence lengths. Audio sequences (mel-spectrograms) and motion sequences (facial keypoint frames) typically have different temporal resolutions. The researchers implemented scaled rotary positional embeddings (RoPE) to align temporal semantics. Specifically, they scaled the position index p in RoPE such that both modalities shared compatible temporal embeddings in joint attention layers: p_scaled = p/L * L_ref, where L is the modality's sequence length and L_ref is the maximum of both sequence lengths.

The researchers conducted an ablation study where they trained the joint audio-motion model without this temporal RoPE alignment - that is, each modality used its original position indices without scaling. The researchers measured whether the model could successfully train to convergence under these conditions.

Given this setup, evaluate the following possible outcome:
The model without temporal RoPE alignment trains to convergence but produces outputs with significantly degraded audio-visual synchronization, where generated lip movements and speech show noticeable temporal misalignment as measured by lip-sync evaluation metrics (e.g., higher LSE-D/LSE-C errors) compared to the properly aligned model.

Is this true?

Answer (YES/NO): NO